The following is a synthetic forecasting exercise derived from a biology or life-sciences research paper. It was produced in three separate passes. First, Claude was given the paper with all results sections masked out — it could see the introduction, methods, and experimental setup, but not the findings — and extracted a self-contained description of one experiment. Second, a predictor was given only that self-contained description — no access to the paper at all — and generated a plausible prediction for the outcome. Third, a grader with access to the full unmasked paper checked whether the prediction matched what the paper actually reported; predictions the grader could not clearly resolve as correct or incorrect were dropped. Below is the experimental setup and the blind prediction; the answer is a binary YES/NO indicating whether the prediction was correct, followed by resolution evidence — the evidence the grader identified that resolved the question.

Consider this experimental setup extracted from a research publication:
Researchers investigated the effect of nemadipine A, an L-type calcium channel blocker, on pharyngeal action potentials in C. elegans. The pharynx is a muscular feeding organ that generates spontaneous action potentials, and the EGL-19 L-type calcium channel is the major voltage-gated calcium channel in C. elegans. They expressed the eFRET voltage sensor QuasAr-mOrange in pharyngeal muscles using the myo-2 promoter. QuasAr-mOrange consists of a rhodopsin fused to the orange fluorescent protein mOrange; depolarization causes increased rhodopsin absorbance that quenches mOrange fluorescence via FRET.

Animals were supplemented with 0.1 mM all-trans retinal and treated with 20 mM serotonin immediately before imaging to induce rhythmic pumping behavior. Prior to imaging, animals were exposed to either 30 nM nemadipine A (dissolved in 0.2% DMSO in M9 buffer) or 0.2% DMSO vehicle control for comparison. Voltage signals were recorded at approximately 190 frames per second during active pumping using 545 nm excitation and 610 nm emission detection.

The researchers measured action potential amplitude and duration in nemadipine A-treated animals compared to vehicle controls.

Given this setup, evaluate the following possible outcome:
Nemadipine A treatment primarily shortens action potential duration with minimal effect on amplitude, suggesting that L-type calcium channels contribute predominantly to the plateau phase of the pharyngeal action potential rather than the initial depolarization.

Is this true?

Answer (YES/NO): NO